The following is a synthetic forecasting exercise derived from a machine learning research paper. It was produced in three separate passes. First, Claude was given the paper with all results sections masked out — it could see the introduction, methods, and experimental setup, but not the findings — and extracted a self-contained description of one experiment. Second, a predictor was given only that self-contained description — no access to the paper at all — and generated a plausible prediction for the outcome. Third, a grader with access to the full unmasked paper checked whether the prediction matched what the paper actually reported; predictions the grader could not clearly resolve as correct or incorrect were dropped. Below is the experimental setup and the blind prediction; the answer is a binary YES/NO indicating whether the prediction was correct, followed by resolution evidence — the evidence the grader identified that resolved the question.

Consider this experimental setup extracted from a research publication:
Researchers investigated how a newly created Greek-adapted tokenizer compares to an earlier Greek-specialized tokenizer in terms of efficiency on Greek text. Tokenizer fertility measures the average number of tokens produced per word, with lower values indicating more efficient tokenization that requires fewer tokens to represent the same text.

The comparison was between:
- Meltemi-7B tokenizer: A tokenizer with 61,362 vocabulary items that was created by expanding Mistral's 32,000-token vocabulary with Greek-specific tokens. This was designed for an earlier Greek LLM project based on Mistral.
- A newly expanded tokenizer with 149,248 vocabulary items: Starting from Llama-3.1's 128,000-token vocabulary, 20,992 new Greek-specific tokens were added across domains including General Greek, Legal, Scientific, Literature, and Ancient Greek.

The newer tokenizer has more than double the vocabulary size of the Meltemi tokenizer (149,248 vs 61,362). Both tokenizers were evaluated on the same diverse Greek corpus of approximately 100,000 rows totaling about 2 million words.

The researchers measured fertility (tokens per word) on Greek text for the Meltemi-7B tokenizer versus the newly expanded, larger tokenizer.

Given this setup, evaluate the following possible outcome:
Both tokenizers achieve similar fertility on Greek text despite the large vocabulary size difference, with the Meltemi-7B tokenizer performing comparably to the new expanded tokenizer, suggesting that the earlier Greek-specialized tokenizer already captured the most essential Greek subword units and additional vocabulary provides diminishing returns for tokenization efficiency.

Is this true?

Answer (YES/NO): NO